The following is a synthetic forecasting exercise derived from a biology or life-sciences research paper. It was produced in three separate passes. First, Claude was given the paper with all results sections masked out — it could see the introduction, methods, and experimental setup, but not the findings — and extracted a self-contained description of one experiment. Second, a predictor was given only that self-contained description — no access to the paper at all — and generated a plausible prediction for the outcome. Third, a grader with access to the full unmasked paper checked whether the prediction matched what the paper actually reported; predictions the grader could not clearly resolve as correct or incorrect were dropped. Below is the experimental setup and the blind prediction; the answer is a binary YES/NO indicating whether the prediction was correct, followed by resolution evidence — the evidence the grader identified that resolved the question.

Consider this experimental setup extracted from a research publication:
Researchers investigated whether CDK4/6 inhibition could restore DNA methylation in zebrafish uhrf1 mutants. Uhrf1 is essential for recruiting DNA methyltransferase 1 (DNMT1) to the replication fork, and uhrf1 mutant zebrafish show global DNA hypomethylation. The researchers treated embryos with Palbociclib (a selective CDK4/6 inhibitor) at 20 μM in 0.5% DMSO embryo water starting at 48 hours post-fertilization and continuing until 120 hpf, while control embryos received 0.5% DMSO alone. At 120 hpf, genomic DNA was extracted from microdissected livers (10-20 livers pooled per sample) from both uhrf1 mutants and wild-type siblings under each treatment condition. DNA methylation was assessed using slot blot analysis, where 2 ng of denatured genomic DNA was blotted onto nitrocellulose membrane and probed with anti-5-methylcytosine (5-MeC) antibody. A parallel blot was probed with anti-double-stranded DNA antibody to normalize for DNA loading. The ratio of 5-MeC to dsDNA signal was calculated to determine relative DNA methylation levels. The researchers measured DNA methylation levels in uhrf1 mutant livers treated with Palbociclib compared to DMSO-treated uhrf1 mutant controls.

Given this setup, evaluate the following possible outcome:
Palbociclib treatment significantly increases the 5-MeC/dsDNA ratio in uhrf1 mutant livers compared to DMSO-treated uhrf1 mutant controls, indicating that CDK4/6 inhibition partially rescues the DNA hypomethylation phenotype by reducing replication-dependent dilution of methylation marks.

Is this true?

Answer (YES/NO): NO